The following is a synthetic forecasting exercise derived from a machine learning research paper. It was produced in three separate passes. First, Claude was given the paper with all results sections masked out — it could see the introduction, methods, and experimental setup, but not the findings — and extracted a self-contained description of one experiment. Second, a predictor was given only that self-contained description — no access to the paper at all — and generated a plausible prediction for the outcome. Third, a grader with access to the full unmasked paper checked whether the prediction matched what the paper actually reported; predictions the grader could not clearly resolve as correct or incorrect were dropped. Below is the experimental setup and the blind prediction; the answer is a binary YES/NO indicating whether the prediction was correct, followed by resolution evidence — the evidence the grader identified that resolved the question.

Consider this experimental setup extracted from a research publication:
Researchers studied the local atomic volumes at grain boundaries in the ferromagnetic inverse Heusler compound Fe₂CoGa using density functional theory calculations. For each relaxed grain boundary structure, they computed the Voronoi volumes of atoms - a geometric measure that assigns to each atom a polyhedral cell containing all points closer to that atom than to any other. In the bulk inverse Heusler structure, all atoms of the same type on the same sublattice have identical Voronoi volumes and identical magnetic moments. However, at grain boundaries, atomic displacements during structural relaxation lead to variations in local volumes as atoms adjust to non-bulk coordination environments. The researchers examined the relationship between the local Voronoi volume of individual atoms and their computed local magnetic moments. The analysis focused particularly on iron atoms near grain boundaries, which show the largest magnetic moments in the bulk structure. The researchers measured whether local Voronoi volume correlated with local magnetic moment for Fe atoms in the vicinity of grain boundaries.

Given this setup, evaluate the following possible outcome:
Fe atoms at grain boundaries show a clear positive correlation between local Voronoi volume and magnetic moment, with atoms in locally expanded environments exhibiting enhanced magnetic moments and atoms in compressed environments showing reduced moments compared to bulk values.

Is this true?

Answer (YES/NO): NO